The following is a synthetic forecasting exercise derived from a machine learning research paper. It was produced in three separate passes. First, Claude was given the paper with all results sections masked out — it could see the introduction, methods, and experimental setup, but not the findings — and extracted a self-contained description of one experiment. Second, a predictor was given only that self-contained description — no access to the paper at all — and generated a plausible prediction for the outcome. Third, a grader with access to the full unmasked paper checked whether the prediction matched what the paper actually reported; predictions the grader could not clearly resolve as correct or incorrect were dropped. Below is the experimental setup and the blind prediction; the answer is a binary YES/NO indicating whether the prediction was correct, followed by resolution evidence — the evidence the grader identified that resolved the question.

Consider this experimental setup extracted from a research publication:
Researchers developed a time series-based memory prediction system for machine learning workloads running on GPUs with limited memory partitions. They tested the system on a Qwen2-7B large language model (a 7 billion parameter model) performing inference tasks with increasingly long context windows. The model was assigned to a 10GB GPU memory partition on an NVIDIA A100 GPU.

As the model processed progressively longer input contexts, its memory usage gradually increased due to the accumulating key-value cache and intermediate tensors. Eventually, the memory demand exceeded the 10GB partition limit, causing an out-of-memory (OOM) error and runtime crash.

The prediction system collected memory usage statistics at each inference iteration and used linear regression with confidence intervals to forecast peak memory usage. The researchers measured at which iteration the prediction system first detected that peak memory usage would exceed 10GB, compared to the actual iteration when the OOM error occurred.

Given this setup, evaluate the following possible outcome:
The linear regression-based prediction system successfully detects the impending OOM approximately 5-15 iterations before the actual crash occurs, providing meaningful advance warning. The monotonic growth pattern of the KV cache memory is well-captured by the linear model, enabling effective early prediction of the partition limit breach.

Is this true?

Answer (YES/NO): NO